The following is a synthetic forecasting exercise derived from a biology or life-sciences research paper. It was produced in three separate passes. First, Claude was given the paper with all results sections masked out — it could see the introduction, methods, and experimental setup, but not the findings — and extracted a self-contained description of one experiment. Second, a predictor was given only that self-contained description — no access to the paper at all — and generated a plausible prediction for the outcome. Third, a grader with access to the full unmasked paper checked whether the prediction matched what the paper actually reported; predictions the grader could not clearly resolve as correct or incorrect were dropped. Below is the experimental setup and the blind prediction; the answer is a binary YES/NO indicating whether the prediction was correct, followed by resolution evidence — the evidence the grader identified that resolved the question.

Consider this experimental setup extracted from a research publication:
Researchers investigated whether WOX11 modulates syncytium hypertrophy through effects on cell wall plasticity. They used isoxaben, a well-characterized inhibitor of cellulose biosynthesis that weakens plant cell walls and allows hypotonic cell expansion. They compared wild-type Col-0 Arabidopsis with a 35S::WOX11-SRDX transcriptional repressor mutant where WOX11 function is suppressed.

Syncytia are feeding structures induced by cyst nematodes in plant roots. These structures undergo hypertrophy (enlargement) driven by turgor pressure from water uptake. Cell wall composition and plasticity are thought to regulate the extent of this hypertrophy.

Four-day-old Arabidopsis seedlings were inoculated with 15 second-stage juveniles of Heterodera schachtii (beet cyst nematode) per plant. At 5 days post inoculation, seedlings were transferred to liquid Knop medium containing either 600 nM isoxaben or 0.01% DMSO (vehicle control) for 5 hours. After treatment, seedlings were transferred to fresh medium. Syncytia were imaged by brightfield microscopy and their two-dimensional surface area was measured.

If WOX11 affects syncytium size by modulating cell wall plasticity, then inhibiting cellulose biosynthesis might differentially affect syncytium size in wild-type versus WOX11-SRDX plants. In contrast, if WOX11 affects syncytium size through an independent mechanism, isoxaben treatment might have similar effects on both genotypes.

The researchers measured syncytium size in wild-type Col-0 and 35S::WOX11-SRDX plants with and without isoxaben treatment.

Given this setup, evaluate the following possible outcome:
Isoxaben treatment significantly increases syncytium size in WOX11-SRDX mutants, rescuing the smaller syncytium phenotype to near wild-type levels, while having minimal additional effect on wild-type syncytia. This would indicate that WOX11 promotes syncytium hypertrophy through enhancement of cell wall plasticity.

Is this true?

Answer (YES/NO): NO